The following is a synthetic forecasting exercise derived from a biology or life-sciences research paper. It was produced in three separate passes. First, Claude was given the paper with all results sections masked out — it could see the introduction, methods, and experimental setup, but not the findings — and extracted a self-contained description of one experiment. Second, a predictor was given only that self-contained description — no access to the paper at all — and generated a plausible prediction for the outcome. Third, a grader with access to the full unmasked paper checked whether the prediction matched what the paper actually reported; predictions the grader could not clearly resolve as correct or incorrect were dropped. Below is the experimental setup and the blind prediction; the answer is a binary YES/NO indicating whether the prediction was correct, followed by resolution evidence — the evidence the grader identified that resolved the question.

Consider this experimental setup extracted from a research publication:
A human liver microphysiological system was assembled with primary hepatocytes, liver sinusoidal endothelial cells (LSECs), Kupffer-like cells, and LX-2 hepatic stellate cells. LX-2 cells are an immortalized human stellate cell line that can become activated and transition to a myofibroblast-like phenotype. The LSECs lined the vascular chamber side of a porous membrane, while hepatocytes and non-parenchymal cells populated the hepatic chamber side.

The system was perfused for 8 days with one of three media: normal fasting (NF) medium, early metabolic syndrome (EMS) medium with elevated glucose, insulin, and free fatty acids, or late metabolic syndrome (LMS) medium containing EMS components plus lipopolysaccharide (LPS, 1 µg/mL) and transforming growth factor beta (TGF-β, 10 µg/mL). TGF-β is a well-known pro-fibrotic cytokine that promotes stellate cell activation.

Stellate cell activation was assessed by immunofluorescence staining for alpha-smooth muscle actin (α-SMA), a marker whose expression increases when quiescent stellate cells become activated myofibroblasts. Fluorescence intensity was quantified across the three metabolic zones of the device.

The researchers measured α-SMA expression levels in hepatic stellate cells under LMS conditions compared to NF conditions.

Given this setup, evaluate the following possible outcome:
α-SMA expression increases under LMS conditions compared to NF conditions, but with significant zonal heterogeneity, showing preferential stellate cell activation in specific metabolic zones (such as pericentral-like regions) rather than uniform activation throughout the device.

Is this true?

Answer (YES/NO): NO